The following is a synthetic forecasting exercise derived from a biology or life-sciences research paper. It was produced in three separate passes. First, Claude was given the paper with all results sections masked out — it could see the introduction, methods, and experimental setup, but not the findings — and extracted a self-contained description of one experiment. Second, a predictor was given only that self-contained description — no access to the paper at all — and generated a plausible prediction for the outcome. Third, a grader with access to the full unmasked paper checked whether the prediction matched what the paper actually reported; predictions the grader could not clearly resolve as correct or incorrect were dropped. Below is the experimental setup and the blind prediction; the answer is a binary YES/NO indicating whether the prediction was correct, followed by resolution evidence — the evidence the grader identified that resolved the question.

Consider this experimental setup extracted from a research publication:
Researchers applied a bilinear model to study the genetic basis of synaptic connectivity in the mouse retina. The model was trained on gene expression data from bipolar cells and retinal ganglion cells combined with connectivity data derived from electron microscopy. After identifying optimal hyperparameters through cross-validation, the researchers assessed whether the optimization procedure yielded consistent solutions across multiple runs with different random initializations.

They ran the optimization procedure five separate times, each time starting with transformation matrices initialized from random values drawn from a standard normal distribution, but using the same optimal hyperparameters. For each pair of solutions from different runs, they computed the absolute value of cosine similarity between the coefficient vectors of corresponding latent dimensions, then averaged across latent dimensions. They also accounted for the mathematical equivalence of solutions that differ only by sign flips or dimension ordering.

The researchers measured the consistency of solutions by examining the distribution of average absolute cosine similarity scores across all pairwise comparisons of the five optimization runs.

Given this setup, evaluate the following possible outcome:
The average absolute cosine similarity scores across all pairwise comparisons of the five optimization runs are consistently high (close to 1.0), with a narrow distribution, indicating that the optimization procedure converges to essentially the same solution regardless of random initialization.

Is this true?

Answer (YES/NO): YES